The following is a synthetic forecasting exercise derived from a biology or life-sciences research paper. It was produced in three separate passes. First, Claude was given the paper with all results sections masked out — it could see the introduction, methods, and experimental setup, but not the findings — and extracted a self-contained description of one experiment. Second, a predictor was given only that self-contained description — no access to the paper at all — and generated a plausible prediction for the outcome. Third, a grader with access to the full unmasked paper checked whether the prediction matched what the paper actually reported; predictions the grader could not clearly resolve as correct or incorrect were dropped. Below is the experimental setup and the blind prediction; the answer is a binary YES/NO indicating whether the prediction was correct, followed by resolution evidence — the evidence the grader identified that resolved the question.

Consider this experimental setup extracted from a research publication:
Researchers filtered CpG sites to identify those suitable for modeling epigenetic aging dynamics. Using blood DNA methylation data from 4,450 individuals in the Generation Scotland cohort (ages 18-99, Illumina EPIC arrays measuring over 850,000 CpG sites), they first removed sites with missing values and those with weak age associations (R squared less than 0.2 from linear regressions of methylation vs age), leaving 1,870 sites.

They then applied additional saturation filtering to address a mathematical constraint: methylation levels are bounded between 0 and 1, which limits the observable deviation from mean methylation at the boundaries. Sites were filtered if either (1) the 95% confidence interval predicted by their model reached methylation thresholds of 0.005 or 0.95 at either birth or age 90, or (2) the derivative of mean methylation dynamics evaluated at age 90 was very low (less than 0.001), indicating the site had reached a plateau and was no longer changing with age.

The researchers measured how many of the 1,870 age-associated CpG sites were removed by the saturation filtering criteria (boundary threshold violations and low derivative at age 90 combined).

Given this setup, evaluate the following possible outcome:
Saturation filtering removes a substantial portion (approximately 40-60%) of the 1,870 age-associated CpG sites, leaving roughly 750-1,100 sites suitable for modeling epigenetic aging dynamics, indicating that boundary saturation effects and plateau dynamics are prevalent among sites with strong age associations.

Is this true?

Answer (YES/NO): NO